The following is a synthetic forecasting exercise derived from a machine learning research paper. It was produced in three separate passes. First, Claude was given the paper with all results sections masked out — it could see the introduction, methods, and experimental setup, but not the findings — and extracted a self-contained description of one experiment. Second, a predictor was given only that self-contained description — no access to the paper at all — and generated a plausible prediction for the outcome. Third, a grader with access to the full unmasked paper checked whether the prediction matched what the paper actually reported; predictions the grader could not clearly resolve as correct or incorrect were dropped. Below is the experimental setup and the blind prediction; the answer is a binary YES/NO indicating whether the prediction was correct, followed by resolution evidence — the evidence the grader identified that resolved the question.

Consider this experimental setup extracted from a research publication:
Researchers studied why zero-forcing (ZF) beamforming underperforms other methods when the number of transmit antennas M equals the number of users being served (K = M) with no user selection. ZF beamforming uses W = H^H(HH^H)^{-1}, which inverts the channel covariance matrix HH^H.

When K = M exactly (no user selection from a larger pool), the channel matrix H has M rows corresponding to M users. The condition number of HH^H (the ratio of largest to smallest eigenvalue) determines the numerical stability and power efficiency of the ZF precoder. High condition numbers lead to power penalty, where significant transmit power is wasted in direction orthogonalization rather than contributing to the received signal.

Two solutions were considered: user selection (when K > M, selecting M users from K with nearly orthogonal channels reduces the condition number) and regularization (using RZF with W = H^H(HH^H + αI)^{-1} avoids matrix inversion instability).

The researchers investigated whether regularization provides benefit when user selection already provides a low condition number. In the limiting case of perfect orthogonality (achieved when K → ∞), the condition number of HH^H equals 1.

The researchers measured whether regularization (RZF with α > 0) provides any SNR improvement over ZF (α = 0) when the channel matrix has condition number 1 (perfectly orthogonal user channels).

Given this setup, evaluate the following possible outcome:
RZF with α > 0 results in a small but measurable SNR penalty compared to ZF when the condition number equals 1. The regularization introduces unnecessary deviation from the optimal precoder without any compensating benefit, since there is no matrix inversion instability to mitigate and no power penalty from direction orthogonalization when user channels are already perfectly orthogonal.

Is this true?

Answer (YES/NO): NO